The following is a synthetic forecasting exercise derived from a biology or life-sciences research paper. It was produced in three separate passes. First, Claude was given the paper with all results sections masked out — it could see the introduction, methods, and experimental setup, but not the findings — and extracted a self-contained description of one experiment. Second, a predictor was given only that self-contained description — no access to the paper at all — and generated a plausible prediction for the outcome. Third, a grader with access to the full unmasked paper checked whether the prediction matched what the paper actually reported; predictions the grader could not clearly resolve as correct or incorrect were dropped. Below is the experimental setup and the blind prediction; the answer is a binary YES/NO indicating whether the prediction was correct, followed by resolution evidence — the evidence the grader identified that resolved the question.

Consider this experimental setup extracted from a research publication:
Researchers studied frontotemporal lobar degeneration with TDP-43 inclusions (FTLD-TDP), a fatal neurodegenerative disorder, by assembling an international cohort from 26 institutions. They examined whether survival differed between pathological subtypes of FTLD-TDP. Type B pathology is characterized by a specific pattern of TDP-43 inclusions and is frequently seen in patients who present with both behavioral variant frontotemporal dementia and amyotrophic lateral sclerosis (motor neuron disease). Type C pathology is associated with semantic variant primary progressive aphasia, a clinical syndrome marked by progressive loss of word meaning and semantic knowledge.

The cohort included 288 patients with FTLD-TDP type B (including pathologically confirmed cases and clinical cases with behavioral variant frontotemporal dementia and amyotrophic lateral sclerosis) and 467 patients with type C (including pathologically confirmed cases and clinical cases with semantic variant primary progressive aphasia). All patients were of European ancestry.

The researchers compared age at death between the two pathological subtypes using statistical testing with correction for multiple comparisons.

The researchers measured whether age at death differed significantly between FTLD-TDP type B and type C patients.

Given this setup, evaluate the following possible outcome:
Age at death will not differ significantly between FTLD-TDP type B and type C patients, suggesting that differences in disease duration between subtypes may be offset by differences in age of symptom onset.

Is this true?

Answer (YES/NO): NO